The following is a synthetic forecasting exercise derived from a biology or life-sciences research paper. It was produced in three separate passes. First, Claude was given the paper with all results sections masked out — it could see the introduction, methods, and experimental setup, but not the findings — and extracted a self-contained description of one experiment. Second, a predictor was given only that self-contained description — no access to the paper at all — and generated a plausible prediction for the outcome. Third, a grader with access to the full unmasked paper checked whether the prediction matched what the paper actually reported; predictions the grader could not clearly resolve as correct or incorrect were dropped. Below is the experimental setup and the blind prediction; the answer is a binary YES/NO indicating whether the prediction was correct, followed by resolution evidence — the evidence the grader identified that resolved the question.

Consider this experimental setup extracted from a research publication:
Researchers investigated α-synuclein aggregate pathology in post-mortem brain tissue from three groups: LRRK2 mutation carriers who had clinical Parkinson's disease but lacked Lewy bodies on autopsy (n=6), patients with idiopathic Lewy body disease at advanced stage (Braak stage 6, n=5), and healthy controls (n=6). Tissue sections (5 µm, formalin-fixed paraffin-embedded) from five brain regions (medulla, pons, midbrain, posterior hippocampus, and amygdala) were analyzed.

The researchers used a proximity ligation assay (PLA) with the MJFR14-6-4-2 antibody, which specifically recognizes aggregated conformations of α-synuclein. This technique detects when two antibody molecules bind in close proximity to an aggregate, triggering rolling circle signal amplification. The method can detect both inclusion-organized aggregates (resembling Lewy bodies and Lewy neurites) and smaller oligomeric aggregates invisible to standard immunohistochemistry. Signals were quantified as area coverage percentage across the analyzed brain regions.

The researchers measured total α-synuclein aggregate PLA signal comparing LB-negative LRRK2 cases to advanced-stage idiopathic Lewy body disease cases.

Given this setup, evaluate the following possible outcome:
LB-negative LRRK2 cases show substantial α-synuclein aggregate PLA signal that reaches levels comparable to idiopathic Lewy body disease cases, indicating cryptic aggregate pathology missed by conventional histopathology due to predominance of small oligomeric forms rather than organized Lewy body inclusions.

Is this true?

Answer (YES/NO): NO